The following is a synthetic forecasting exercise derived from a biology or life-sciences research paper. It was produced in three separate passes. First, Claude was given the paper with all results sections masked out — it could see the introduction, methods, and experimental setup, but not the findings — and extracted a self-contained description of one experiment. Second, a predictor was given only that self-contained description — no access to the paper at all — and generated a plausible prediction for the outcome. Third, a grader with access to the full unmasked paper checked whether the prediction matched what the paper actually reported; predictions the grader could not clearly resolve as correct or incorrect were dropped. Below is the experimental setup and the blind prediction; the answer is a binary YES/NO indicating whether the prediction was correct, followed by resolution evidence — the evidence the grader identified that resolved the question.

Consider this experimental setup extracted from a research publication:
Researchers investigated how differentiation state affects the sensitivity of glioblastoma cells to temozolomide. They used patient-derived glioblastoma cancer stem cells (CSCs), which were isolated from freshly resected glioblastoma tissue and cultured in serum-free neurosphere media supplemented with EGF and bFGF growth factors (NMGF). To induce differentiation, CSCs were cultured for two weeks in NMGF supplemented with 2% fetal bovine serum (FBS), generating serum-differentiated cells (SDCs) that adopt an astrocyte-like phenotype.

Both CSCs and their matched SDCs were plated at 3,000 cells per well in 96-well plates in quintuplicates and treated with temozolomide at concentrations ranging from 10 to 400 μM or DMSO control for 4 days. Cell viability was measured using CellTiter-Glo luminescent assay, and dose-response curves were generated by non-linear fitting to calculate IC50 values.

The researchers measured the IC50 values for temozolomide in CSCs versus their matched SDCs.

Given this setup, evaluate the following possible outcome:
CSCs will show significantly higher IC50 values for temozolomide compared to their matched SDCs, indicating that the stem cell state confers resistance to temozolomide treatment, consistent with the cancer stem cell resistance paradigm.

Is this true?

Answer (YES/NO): NO